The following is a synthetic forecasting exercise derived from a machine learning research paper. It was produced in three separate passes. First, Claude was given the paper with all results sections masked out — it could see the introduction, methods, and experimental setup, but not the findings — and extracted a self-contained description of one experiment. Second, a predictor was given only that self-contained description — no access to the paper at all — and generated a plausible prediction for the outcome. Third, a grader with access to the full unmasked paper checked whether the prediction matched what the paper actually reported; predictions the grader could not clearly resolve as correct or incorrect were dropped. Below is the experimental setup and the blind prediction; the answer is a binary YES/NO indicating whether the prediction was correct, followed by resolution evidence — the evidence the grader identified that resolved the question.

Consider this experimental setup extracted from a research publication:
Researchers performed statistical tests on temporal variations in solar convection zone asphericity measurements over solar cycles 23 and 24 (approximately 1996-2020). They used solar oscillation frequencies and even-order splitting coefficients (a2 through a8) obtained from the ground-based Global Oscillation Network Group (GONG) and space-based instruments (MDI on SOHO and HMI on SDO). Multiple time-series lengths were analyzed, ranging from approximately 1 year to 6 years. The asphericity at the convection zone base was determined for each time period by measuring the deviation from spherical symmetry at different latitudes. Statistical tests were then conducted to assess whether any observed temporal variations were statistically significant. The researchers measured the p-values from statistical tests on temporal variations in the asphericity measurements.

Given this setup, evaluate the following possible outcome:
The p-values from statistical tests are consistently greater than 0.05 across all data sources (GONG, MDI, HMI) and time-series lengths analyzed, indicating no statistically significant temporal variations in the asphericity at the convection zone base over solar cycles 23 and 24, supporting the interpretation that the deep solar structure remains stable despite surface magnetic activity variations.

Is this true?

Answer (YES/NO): NO